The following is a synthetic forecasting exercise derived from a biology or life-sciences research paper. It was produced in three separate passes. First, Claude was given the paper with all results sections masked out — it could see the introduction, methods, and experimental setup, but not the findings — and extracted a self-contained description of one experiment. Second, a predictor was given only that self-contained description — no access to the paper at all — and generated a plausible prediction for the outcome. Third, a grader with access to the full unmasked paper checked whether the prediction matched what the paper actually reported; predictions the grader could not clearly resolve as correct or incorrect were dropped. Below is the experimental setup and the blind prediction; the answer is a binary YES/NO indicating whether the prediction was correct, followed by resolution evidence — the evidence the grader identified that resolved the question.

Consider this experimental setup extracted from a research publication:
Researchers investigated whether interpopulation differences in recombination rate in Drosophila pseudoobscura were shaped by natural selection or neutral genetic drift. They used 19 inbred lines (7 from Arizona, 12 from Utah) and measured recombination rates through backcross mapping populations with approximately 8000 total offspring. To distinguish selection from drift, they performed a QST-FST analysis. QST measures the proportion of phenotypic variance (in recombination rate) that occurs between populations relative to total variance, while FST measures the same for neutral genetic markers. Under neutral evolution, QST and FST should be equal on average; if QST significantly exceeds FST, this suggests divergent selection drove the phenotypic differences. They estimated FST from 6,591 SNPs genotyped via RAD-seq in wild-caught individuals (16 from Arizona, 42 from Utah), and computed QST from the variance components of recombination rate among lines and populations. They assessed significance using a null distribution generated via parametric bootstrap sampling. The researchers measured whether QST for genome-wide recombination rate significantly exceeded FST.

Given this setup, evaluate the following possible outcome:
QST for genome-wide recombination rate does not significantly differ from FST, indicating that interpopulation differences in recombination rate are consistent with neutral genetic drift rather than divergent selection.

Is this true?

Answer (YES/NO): NO